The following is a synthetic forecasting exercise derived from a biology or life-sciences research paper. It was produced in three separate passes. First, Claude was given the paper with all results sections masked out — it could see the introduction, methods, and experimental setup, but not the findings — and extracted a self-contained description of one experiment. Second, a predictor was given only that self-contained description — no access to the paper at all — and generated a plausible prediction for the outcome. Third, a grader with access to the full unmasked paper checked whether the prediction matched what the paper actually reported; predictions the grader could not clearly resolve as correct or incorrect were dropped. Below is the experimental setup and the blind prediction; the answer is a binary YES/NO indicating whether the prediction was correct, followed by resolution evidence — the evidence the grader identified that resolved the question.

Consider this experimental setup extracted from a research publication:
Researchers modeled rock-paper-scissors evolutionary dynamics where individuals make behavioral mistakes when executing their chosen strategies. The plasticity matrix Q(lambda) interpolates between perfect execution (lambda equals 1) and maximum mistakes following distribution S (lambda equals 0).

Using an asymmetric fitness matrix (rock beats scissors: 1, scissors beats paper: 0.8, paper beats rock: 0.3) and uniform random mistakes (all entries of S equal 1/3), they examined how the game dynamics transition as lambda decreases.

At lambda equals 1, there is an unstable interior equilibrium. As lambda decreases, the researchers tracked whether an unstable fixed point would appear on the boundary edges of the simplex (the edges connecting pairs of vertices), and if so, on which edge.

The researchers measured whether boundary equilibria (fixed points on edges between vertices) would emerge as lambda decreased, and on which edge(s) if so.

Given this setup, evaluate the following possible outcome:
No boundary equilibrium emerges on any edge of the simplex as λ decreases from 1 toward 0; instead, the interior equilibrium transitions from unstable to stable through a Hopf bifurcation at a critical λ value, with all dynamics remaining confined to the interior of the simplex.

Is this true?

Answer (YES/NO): NO